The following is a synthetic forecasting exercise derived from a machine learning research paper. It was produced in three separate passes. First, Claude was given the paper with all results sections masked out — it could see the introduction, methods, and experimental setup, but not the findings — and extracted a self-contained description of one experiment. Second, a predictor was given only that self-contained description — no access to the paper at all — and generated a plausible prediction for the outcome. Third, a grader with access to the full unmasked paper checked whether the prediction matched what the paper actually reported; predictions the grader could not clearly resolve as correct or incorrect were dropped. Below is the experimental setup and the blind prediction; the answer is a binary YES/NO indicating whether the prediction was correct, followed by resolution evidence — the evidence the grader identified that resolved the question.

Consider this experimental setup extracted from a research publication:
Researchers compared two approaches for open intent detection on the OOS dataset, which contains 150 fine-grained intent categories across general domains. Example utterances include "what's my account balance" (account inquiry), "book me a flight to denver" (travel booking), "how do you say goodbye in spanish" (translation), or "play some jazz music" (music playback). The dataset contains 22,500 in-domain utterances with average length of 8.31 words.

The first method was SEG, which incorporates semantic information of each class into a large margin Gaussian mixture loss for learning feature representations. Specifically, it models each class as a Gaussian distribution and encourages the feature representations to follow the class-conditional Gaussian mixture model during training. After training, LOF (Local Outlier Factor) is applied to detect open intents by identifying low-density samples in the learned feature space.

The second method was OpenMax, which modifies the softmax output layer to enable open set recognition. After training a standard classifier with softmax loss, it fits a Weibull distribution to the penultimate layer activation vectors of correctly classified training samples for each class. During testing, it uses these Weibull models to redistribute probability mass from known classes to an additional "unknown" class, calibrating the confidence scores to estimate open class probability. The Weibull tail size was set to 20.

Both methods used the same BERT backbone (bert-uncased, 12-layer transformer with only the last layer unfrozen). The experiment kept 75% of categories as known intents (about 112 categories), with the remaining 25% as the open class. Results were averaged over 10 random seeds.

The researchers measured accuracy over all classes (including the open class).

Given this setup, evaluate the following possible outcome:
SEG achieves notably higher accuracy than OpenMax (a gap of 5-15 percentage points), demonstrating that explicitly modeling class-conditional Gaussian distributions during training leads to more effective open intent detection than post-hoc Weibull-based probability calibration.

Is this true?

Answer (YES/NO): NO